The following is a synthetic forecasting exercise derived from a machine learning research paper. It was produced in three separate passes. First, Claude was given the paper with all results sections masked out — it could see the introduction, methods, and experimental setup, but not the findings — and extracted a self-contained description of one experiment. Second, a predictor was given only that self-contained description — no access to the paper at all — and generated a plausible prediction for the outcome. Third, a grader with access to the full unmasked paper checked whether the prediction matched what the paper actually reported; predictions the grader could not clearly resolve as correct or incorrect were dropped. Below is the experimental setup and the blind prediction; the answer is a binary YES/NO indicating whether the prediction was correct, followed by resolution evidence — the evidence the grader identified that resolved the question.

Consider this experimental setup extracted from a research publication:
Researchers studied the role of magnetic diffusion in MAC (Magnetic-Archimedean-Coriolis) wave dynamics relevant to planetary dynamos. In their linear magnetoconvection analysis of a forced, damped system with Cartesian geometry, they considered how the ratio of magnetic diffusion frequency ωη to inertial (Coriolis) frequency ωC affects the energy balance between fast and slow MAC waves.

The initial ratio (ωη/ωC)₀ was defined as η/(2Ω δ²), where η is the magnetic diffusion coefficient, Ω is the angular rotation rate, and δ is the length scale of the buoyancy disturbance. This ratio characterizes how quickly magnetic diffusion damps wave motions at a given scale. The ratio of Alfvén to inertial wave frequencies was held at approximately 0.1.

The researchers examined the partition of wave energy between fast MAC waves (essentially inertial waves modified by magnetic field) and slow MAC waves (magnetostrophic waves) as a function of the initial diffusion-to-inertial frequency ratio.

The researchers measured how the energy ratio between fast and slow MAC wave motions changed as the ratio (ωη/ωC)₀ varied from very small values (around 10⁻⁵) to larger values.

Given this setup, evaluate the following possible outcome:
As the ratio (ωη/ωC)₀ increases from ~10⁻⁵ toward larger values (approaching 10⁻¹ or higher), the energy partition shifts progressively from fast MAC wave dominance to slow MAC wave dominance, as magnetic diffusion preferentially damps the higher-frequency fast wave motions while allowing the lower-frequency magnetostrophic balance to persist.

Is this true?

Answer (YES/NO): NO